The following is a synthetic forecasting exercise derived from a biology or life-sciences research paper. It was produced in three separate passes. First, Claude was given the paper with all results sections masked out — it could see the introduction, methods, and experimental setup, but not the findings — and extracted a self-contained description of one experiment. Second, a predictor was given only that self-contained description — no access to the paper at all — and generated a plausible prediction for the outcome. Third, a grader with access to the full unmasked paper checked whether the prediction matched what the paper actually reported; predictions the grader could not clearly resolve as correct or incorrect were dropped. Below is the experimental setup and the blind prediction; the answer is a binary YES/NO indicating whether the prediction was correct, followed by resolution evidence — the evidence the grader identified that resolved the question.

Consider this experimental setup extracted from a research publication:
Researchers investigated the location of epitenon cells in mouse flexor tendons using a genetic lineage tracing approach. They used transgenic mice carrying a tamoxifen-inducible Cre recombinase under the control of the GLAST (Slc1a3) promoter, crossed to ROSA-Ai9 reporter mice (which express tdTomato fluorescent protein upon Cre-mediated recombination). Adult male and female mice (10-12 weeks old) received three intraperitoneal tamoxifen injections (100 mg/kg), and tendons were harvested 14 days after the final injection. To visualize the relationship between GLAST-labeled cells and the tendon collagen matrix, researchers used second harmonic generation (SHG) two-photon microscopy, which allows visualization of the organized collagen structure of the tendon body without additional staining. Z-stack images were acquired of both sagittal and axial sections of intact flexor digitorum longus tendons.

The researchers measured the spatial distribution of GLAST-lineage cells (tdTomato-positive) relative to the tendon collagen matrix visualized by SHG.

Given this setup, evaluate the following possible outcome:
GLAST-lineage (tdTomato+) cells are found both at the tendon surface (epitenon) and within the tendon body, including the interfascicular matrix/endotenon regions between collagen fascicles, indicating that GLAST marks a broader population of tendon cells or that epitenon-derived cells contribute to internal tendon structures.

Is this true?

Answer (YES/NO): YES